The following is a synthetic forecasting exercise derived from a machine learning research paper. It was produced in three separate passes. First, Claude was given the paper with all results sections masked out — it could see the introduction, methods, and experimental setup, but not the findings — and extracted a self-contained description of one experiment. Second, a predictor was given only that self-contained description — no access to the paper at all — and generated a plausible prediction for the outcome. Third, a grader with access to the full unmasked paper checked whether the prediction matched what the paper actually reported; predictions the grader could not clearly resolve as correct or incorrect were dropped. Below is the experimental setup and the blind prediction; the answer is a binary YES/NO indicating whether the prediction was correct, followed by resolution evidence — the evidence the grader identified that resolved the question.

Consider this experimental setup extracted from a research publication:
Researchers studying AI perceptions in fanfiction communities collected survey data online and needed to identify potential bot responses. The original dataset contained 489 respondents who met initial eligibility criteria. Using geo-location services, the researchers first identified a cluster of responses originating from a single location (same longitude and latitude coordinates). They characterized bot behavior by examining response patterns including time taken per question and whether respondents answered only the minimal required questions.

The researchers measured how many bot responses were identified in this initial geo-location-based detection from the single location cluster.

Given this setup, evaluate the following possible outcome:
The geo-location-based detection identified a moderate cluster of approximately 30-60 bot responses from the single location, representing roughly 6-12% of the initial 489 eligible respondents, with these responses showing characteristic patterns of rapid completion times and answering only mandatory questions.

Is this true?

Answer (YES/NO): NO